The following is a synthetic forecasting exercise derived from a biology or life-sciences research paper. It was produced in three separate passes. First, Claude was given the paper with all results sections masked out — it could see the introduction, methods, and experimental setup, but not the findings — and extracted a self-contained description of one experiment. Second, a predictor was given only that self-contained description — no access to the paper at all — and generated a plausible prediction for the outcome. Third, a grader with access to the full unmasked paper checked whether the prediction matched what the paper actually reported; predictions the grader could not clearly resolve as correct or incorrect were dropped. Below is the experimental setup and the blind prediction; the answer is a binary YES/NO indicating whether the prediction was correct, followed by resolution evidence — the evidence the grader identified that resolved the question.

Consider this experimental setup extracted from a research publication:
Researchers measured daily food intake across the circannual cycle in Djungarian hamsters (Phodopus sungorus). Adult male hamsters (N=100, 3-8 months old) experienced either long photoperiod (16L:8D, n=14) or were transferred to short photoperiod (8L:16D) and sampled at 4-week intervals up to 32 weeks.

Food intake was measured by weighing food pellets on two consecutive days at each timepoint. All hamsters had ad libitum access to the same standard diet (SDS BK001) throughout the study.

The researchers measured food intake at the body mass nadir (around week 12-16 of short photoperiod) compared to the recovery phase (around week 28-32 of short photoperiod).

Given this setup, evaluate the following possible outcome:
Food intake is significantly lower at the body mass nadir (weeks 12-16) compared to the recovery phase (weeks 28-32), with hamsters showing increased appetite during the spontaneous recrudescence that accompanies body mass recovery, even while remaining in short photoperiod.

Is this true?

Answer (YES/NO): YES